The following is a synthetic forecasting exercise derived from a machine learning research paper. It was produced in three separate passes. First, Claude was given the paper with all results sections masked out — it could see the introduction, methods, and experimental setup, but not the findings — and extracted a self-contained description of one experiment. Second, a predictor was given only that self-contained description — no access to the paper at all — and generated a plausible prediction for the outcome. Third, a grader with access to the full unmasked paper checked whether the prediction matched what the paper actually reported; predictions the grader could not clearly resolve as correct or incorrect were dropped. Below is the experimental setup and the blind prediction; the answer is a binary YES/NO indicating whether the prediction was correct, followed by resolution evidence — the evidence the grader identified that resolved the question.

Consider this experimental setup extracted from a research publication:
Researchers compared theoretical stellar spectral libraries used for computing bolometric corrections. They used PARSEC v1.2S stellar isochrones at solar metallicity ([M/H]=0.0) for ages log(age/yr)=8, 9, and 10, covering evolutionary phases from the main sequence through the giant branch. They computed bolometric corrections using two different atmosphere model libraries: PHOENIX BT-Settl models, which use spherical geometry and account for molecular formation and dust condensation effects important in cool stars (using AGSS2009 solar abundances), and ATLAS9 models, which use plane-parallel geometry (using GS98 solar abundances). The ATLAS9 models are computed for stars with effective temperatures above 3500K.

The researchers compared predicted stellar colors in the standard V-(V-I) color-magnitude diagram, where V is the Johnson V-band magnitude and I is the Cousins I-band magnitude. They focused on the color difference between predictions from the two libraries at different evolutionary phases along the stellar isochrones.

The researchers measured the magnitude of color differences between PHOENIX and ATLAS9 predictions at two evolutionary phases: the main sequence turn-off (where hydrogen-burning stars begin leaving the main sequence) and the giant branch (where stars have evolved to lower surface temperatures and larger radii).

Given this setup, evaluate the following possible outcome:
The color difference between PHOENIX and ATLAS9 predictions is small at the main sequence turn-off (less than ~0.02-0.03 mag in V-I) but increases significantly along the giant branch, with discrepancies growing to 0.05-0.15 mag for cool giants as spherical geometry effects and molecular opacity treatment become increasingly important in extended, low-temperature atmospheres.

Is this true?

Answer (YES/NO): NO